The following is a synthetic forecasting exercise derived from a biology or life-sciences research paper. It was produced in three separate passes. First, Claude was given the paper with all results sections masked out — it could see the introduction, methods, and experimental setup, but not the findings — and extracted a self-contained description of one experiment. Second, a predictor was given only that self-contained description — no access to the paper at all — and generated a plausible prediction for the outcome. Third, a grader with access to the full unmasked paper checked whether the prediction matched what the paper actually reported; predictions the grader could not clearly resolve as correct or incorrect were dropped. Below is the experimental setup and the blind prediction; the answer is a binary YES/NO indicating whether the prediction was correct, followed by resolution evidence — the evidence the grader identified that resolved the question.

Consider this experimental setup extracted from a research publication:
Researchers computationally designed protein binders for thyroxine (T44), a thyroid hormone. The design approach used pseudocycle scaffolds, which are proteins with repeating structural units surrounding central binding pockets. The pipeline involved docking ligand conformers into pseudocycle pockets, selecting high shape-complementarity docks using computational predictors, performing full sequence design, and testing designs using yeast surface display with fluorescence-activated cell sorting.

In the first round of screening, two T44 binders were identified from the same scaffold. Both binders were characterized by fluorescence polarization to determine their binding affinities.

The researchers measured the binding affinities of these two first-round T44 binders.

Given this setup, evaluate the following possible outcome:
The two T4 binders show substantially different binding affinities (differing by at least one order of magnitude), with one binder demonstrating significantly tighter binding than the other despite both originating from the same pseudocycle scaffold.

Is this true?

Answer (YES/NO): YES